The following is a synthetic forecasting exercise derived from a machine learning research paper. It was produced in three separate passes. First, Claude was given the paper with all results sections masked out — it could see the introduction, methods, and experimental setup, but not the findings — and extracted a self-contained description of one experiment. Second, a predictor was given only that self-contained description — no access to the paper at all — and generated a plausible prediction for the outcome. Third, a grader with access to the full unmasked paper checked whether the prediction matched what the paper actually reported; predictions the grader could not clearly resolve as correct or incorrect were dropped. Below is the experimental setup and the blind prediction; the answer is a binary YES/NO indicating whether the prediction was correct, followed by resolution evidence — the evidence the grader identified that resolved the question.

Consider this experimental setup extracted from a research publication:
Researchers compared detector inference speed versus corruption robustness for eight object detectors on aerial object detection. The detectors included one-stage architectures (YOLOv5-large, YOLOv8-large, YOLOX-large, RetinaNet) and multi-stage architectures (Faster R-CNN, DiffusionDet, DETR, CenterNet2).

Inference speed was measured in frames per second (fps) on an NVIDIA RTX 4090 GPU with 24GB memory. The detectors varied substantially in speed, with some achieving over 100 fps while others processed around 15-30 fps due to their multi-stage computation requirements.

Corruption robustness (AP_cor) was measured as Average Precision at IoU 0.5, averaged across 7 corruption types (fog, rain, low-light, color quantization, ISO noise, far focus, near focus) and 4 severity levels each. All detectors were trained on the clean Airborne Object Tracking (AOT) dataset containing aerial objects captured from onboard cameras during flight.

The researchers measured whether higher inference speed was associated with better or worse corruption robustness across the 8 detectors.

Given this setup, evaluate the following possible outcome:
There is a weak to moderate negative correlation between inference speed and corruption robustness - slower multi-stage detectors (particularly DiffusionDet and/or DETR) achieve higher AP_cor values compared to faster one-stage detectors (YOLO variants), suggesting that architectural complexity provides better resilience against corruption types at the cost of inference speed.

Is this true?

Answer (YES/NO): NO